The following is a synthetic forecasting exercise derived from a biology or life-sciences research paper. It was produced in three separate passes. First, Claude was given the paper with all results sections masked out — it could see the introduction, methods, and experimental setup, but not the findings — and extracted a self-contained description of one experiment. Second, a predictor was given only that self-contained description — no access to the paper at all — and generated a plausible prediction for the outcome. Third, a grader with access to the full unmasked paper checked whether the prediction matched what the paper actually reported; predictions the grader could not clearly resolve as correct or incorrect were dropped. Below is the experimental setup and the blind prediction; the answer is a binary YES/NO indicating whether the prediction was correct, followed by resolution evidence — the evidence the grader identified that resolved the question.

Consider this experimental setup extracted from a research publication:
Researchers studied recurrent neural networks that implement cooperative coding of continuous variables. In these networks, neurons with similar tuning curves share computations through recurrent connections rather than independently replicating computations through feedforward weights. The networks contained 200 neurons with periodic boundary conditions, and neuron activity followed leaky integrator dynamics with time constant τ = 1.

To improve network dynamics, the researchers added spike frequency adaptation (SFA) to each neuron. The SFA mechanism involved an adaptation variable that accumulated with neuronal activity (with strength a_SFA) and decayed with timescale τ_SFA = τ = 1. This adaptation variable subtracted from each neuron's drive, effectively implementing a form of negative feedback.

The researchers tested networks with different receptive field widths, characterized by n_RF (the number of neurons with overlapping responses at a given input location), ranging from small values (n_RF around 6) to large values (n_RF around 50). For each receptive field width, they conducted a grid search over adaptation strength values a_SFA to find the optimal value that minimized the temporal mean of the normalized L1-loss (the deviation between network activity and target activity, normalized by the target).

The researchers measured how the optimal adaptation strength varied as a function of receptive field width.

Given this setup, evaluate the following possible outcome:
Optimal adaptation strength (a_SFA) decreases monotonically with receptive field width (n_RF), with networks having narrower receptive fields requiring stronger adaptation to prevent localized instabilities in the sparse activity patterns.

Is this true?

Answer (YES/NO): NO